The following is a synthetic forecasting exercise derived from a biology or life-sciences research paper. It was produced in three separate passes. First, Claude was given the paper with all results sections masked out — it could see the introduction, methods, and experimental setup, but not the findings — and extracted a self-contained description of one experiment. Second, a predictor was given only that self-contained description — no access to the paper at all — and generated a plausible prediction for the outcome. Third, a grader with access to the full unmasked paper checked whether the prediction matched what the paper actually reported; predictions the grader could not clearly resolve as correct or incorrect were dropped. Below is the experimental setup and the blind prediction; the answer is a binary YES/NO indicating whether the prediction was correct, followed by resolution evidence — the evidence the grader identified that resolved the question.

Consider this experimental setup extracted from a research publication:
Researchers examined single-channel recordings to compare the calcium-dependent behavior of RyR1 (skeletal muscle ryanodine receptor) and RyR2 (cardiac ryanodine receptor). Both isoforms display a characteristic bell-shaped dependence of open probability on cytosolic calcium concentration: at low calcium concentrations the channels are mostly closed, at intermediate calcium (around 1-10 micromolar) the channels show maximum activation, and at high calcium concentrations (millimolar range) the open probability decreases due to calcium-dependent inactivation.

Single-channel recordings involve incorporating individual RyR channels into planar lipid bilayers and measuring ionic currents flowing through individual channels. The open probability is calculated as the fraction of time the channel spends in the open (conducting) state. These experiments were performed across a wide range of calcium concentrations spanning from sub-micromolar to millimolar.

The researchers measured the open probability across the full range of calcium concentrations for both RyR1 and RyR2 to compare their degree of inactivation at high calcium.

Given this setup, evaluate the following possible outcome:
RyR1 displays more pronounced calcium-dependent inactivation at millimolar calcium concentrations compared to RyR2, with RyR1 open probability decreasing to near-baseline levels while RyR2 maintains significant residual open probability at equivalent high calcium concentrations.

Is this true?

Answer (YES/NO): YES